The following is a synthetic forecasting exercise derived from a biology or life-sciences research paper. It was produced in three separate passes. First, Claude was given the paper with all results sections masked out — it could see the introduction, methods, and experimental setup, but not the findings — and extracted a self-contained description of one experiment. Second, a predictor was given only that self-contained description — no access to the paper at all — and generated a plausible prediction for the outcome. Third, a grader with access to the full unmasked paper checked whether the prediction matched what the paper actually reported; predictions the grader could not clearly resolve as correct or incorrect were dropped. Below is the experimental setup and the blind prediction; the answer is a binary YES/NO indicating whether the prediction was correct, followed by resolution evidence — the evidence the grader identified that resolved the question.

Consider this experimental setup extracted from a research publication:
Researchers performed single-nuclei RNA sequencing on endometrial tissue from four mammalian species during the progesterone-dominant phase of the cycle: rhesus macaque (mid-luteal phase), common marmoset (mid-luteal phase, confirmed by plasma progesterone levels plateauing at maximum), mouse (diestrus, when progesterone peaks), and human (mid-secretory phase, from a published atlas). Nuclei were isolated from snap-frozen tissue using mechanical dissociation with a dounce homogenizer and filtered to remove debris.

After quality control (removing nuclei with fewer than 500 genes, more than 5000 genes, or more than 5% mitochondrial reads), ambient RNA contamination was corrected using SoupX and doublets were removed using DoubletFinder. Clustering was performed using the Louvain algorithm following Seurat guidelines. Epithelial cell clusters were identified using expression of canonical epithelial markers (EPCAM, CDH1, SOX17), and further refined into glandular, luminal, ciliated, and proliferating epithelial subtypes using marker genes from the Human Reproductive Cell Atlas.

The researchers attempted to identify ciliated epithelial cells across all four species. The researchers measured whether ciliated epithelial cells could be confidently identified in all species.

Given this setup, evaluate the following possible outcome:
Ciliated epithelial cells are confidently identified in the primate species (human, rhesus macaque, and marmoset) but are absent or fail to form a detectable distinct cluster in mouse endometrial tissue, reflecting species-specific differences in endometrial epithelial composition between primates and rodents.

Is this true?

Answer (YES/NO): NO